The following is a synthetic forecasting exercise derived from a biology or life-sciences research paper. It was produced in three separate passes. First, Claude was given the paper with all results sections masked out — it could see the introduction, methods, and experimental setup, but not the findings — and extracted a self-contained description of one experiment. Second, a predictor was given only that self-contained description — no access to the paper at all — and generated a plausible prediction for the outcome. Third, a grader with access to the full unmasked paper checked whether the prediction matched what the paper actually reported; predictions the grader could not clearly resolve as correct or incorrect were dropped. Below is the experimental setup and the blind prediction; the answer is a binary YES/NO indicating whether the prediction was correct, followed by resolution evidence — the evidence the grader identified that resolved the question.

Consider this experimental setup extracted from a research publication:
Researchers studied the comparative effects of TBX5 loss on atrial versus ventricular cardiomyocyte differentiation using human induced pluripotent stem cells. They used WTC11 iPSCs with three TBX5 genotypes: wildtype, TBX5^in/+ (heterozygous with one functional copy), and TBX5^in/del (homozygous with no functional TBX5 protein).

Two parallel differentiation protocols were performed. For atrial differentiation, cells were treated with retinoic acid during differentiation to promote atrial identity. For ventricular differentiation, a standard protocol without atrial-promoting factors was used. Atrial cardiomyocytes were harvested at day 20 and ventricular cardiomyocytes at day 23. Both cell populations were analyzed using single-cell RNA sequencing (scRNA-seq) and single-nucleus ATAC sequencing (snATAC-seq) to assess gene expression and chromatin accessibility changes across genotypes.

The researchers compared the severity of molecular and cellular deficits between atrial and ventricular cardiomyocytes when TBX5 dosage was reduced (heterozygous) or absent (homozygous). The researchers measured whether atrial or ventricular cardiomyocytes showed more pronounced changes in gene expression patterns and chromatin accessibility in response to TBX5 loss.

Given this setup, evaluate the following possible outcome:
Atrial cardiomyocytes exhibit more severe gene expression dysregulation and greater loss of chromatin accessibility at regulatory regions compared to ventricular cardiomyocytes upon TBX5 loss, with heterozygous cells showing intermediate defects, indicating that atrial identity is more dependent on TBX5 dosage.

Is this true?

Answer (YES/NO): YES